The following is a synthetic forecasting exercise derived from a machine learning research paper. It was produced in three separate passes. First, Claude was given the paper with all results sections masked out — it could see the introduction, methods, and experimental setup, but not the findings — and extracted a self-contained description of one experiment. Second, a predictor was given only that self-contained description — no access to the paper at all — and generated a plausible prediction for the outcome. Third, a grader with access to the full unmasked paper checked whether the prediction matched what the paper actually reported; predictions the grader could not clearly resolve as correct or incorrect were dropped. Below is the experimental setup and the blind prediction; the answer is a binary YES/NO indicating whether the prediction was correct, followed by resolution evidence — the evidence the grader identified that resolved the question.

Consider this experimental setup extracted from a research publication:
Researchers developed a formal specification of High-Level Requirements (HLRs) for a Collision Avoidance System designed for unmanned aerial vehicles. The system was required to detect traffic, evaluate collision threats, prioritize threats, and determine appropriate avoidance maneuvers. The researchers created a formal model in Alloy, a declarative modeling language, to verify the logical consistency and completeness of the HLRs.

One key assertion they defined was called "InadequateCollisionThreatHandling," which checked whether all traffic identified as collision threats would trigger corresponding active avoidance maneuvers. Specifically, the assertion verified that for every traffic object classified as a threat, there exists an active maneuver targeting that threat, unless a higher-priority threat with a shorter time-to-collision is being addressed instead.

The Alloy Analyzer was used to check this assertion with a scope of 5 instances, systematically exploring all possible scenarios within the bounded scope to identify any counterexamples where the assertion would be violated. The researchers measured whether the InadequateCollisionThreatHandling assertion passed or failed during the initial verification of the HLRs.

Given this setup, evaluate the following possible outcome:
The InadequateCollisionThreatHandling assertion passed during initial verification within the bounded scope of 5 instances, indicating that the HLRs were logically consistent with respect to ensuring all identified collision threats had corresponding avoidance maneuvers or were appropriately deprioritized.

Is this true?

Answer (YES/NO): NO